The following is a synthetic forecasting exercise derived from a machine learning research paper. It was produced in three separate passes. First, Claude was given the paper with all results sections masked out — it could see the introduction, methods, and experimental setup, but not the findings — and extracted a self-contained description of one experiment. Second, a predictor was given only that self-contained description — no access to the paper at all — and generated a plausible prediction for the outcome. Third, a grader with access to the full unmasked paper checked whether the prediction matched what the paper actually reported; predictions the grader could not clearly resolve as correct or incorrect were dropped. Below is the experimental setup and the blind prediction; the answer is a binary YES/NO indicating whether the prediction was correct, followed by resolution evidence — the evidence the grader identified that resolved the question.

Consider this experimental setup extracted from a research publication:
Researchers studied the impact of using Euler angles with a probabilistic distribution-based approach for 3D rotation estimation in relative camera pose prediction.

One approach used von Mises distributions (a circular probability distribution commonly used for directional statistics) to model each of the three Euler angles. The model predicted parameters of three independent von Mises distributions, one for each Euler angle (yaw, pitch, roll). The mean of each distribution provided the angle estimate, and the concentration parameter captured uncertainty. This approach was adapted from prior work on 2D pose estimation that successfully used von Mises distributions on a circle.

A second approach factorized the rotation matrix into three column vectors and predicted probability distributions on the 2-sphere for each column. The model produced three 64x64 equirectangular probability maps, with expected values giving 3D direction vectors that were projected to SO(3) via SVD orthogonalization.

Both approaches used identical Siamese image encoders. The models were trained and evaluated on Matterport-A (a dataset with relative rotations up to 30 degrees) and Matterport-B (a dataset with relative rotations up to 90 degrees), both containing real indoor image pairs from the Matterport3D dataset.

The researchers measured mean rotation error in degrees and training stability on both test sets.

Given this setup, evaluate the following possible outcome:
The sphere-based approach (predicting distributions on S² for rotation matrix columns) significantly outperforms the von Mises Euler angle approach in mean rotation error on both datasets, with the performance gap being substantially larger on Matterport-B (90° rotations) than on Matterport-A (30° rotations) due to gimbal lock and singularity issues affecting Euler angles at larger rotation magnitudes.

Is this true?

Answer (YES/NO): NO